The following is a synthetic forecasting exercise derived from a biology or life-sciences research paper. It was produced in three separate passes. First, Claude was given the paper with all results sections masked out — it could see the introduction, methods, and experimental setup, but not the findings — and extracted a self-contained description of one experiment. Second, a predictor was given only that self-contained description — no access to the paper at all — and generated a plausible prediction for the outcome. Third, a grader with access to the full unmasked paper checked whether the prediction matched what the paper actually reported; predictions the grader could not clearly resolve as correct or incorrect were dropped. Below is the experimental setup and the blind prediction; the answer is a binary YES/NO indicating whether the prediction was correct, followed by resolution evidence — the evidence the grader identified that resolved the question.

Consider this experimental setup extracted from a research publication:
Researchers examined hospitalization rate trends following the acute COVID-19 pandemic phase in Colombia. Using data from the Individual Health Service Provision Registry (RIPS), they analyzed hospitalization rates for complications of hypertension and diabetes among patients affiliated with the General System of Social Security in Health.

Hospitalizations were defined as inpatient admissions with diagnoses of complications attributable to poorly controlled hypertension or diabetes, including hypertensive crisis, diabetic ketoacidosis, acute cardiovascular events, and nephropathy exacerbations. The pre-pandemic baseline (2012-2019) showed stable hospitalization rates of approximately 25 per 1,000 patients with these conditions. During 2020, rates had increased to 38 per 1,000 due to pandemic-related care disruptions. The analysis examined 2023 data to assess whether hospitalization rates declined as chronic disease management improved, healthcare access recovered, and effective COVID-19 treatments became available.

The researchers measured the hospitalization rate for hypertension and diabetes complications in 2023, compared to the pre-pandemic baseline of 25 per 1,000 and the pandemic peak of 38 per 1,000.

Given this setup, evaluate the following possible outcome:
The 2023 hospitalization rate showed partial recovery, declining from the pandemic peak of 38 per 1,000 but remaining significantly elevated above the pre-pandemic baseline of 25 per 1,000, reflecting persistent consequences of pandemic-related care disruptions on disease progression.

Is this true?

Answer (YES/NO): YES